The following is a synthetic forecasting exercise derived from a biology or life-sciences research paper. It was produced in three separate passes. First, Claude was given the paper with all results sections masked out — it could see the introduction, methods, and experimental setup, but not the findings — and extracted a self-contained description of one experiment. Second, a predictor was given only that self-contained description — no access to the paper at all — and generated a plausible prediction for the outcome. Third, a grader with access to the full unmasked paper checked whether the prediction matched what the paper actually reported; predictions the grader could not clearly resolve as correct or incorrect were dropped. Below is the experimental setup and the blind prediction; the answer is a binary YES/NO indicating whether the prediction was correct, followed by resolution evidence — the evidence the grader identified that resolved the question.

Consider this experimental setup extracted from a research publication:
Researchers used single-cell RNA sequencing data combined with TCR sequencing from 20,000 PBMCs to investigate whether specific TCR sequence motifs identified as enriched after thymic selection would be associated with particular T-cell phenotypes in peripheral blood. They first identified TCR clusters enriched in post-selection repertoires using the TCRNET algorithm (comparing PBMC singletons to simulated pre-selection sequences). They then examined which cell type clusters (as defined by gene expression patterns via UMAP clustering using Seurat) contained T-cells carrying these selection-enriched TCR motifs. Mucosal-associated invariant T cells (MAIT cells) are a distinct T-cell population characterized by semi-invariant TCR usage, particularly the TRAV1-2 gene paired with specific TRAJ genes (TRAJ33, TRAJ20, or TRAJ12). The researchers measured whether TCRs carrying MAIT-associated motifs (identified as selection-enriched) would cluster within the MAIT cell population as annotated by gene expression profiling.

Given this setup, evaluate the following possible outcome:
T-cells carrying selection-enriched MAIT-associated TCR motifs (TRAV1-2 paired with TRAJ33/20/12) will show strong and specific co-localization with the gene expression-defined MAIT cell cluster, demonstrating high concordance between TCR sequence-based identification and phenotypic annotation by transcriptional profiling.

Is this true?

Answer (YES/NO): YES